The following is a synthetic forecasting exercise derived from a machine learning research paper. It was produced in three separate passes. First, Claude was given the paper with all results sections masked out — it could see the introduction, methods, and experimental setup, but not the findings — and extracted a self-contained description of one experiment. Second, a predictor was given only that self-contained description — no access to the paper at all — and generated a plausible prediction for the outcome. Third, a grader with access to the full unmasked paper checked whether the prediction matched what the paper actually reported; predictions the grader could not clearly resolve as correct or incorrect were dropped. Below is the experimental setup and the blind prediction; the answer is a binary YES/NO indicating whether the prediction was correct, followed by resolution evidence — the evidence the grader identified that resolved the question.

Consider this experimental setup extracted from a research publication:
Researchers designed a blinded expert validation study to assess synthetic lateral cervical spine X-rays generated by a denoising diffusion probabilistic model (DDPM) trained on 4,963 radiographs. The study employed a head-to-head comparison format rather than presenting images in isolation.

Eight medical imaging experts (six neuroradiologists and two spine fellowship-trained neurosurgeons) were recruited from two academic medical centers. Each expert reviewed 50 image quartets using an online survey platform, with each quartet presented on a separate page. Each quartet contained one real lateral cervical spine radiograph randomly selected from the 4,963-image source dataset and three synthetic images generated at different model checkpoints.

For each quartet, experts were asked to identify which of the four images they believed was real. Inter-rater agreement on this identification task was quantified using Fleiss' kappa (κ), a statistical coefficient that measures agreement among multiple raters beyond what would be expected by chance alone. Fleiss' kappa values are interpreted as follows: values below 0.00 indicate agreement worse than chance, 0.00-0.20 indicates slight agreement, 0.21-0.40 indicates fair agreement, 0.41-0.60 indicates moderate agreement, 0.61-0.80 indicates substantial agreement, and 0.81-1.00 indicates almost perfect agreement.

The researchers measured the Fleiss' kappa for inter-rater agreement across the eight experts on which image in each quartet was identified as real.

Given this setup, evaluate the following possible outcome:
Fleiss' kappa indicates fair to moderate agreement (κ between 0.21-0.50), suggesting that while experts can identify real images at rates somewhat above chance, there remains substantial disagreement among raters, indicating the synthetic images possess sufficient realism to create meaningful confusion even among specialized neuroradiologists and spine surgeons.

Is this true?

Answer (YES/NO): NO